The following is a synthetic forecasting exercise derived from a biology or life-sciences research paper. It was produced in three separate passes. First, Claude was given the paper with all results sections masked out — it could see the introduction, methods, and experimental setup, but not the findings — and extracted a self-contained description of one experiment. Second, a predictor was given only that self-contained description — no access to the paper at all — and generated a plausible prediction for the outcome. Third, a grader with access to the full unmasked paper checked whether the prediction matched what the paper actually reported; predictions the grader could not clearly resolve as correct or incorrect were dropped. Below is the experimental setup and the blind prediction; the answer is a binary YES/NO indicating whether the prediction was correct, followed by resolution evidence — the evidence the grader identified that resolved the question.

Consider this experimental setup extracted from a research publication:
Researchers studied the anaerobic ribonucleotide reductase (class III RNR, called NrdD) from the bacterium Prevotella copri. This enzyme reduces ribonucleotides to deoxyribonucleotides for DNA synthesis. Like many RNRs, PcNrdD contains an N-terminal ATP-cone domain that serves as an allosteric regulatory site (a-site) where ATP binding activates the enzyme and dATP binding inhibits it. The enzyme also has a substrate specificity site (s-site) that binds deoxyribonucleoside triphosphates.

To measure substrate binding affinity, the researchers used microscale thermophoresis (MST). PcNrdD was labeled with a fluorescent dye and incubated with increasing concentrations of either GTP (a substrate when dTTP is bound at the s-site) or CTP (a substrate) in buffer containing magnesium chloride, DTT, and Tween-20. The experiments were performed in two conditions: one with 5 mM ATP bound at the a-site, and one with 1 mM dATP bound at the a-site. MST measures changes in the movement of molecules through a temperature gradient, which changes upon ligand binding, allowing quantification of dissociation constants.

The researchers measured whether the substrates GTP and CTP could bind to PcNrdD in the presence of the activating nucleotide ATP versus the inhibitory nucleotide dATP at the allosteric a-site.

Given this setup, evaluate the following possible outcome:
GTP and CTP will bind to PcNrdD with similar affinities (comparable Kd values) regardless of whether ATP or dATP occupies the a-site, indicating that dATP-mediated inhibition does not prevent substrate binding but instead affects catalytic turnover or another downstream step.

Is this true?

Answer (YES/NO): NO